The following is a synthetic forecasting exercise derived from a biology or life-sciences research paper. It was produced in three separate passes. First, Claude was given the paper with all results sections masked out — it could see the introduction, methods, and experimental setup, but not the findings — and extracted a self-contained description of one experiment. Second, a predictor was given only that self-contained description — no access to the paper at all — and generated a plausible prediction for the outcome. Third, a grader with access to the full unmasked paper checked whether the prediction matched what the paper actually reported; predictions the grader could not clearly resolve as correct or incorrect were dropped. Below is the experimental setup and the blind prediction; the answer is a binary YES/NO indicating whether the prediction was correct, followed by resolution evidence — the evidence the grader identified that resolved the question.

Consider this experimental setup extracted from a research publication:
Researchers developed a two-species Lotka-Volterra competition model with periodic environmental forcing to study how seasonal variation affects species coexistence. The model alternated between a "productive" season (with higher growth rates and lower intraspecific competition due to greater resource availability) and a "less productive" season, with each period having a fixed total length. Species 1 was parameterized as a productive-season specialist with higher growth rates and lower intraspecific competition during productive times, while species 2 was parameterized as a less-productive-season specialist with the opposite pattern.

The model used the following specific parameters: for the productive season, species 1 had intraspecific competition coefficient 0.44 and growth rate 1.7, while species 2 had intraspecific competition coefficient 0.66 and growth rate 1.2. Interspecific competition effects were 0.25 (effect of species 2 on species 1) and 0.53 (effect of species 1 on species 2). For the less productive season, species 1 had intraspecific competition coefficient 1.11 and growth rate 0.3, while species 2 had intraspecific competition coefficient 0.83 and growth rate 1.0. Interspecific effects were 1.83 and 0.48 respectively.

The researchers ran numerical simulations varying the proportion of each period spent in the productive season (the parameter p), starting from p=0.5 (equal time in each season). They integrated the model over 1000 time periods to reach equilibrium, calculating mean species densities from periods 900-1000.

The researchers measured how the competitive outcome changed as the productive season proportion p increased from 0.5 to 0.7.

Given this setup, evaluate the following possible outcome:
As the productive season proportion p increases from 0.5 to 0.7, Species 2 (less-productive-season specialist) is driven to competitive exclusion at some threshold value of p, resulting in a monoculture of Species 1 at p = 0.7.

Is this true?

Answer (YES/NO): YES